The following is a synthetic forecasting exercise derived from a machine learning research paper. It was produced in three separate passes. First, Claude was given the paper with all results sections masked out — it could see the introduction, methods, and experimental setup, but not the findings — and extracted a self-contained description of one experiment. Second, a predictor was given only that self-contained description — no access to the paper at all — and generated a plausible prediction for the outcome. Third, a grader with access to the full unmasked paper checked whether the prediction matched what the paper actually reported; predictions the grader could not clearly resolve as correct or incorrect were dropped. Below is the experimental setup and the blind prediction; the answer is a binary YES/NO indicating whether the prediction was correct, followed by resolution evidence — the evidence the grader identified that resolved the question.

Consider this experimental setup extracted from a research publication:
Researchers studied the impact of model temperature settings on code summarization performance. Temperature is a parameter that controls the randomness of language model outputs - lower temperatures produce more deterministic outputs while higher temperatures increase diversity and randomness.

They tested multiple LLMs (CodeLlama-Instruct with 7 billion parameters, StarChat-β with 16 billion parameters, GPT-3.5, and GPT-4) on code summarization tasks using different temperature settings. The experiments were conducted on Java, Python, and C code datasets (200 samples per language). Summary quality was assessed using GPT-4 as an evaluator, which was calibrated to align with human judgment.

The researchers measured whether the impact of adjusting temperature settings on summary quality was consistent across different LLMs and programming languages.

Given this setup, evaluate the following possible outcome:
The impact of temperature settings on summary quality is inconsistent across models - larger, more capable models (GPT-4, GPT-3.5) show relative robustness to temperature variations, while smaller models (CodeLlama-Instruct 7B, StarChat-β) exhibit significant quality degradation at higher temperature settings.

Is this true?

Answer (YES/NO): NO